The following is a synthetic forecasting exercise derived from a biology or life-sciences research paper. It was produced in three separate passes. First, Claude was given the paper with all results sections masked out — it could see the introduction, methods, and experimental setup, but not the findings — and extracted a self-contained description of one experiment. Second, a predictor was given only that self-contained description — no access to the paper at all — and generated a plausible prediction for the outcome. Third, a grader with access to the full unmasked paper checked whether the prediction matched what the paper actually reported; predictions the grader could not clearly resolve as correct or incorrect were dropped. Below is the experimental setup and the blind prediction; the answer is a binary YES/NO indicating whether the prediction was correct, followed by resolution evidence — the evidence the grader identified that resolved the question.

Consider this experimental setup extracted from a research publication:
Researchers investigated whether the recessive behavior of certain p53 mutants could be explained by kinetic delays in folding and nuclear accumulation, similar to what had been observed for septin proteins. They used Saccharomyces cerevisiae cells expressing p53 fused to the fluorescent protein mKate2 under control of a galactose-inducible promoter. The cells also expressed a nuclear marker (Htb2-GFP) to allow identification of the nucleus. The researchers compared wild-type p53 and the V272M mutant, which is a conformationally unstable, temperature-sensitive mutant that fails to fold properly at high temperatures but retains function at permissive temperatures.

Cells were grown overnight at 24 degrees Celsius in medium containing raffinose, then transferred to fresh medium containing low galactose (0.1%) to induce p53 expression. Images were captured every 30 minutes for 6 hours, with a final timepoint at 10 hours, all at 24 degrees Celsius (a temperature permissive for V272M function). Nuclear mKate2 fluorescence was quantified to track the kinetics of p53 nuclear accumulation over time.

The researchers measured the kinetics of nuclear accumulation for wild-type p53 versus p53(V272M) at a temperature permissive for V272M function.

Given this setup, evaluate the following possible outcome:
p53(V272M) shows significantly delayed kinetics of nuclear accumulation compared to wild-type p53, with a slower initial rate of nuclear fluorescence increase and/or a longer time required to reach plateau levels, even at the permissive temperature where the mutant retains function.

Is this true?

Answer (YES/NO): NO